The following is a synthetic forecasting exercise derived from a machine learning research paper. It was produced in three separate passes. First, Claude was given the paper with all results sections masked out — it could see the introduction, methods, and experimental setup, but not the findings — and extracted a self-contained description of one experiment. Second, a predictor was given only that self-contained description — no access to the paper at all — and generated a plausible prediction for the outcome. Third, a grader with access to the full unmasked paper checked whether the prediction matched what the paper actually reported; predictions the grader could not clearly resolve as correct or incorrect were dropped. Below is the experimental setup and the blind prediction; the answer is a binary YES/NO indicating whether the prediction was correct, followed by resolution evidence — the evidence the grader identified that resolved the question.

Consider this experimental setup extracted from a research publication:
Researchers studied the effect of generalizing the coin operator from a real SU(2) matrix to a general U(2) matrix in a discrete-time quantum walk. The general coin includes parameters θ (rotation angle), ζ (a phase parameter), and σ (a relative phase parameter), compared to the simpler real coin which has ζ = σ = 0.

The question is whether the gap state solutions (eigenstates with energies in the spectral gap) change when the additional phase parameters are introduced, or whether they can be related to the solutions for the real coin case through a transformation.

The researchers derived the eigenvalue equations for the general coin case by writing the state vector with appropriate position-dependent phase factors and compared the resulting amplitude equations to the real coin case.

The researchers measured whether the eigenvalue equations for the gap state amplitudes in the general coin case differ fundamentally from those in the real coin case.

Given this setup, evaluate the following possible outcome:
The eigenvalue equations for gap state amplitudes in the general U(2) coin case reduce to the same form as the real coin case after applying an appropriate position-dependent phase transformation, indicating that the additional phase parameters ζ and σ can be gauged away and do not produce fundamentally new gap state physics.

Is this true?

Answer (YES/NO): YES